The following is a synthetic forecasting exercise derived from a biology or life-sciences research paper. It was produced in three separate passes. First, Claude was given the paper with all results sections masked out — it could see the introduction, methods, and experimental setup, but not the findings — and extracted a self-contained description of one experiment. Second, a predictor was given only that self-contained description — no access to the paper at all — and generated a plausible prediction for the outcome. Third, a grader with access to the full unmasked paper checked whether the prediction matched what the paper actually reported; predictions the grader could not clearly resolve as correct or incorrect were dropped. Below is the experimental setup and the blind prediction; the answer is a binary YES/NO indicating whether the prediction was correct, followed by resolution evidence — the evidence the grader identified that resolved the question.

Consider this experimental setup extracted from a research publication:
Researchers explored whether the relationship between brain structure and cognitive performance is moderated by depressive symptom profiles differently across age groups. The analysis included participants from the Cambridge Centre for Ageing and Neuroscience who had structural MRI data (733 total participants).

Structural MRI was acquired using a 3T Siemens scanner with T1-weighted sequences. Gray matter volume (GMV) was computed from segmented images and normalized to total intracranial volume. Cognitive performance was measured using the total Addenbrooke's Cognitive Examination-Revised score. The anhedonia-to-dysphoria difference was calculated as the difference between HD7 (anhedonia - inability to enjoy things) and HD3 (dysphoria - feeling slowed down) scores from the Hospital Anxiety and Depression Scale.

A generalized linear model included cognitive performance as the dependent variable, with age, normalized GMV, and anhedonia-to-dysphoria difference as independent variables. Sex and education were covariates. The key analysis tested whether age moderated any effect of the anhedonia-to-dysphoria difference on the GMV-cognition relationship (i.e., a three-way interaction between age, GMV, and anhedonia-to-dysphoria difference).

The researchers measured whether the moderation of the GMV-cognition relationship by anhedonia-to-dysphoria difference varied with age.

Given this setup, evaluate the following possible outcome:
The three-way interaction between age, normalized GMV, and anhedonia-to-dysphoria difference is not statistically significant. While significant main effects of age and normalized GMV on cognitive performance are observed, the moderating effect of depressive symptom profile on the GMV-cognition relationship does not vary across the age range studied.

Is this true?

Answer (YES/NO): YES